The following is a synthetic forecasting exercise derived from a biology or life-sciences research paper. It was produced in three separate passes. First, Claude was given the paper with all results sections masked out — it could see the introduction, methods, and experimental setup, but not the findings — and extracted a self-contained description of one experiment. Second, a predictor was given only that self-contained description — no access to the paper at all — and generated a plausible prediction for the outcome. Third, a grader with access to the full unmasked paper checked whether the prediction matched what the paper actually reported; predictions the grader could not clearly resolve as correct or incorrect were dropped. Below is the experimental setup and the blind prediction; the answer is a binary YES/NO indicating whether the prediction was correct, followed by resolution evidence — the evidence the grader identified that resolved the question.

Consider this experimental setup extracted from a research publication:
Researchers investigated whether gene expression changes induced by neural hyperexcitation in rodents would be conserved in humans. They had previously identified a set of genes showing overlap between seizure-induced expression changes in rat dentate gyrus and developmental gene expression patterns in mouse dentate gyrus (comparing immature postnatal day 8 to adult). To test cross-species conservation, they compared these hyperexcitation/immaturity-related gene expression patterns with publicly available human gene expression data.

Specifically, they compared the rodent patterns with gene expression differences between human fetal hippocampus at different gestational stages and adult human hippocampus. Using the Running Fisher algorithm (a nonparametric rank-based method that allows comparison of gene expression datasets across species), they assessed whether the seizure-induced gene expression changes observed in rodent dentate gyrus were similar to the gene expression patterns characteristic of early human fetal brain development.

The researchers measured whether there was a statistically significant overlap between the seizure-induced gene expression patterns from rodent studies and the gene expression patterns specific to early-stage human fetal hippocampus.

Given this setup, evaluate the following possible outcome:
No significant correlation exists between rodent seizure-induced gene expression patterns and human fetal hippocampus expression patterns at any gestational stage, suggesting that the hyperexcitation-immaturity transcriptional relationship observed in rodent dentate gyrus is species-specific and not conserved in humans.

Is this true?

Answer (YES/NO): NO